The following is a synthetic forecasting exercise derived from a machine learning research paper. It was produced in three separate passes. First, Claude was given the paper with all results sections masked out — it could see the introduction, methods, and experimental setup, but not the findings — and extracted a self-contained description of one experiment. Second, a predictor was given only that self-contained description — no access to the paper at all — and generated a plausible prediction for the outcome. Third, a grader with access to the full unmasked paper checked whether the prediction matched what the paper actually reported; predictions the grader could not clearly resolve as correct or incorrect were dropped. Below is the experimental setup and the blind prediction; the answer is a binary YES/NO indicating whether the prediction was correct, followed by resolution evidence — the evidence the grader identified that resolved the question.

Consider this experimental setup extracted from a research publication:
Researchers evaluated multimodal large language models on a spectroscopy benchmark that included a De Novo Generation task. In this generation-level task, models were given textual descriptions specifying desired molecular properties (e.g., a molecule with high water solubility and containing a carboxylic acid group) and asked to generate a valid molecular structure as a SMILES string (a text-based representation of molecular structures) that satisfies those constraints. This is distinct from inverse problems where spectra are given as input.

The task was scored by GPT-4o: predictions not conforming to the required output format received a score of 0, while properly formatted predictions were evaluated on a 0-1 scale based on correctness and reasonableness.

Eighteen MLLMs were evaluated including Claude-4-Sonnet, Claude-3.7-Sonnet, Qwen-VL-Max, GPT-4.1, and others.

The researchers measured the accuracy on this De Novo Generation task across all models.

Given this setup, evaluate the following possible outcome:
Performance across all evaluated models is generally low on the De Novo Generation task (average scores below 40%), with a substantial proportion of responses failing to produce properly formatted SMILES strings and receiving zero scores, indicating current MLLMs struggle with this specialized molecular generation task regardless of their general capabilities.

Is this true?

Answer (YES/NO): YES